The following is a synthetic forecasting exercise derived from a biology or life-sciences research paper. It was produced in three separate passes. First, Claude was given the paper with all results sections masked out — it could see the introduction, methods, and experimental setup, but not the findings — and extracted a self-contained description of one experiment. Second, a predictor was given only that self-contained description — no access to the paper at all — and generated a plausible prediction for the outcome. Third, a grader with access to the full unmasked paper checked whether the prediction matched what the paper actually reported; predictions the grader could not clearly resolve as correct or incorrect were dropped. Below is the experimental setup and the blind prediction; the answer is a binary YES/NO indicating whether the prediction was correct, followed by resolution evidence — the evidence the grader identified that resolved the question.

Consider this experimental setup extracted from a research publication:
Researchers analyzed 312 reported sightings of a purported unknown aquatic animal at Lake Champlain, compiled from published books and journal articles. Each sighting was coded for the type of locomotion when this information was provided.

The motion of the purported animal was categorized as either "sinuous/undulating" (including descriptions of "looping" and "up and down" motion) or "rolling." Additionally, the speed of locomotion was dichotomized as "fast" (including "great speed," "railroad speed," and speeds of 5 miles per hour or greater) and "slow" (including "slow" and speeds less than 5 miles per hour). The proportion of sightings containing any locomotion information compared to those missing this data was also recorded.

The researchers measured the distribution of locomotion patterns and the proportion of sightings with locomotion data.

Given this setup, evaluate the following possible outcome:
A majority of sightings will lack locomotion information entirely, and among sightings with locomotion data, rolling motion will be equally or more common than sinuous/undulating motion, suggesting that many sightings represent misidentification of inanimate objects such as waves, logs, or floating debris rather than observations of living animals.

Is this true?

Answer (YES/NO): NO